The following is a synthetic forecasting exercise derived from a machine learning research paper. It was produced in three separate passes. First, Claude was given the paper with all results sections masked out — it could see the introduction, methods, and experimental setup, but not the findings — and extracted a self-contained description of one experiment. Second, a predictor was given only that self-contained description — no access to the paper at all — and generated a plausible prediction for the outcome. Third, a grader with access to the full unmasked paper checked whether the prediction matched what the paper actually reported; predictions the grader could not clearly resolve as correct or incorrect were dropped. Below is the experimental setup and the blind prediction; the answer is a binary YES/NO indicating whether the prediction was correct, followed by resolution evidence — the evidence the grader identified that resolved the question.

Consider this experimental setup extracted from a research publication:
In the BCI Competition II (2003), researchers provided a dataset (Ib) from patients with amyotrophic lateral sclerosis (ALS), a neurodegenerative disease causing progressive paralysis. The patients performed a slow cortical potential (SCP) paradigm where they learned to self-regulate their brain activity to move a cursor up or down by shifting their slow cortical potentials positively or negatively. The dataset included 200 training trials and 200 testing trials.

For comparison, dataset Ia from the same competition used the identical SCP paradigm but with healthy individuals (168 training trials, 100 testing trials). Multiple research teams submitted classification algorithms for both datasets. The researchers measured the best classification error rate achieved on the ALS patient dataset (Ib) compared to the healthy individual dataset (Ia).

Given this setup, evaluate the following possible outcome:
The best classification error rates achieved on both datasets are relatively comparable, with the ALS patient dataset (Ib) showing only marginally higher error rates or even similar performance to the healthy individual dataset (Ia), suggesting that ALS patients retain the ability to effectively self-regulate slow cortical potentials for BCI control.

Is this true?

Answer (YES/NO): NO